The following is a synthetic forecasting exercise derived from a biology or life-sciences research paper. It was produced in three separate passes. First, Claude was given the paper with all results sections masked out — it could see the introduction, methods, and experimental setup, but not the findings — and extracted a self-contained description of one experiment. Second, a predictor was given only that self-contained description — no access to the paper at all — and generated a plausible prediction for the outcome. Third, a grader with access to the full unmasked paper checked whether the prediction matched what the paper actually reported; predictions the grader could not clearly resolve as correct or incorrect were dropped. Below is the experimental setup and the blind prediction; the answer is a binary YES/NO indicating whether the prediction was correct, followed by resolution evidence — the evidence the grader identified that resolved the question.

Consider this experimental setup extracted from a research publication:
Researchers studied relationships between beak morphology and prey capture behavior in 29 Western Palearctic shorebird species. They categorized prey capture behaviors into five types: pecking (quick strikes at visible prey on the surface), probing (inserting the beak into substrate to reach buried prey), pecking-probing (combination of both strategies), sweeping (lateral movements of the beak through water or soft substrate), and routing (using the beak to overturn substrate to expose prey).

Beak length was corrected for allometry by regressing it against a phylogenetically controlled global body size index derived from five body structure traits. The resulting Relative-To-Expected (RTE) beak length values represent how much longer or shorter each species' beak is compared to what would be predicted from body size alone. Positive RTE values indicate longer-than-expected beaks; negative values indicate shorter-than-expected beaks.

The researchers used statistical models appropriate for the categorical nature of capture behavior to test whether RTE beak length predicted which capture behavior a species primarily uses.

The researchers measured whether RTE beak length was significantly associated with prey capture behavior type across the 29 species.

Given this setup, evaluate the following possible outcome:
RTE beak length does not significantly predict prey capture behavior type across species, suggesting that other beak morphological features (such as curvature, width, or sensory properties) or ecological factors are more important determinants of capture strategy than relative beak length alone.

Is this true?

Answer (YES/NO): NO